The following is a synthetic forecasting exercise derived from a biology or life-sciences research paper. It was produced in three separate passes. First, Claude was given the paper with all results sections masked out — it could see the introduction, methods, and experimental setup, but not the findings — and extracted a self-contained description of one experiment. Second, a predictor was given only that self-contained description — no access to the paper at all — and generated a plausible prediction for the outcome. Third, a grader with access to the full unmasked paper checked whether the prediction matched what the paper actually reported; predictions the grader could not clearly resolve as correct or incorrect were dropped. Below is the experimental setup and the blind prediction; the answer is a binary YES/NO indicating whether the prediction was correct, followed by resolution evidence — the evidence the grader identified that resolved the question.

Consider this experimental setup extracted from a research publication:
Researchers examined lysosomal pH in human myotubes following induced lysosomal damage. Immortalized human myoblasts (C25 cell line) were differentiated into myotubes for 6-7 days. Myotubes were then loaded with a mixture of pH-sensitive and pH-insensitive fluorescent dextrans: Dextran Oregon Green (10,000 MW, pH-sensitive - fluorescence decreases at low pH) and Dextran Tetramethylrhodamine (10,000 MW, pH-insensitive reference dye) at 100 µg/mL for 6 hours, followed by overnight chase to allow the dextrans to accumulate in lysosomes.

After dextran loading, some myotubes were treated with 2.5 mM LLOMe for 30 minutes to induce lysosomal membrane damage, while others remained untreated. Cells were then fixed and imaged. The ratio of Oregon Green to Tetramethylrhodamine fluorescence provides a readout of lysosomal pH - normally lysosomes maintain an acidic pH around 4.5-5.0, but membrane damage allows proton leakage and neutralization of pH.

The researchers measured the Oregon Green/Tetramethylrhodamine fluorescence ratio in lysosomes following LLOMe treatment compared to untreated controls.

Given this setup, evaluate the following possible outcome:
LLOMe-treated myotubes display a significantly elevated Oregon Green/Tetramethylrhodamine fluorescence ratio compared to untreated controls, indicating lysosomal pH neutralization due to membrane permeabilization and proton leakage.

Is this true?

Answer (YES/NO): YES